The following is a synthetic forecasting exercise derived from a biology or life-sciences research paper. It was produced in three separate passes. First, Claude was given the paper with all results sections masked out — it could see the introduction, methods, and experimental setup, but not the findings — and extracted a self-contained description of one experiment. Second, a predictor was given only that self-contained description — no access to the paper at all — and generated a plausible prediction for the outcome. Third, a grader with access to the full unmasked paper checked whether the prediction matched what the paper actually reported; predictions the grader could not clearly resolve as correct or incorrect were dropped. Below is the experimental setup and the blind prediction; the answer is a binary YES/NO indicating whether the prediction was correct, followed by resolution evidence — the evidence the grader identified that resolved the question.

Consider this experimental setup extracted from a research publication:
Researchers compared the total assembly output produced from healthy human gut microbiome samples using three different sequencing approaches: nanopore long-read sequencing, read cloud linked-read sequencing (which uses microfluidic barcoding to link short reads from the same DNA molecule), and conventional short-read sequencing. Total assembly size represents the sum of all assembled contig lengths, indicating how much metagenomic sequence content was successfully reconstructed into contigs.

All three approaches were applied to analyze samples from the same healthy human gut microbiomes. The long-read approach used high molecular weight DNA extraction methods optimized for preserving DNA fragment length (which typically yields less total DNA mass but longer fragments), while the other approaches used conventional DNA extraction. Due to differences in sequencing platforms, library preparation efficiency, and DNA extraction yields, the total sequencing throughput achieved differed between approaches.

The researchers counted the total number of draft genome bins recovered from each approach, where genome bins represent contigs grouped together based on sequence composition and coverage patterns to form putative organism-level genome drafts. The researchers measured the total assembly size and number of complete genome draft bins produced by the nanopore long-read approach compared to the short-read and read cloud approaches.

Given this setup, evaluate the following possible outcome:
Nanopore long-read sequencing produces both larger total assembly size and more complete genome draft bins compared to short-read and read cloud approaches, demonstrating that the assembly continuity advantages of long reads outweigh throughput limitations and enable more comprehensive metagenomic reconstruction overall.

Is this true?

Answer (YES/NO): NO